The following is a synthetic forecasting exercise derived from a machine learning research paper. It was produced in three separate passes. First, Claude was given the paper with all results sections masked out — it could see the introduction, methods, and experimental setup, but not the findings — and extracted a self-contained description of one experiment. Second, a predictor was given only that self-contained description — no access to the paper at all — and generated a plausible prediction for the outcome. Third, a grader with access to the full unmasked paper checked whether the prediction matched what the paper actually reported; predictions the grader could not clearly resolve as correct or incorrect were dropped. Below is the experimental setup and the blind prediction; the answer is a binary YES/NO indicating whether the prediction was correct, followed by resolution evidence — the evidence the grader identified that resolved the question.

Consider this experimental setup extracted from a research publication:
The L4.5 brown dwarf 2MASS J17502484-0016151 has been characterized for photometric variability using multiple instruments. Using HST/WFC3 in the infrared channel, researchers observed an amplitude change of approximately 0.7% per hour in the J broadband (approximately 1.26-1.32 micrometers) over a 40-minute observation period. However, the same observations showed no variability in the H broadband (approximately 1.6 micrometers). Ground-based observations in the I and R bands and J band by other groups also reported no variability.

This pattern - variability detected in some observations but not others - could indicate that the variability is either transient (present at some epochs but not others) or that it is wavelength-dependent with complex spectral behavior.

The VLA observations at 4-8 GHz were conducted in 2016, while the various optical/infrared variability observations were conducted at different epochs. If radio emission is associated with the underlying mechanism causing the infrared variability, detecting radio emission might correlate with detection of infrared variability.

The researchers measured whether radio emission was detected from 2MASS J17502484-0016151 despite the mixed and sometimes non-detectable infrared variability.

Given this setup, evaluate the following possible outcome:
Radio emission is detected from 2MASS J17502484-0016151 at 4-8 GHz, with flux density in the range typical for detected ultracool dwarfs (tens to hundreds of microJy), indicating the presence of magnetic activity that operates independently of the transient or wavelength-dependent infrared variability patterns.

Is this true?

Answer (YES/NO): YES